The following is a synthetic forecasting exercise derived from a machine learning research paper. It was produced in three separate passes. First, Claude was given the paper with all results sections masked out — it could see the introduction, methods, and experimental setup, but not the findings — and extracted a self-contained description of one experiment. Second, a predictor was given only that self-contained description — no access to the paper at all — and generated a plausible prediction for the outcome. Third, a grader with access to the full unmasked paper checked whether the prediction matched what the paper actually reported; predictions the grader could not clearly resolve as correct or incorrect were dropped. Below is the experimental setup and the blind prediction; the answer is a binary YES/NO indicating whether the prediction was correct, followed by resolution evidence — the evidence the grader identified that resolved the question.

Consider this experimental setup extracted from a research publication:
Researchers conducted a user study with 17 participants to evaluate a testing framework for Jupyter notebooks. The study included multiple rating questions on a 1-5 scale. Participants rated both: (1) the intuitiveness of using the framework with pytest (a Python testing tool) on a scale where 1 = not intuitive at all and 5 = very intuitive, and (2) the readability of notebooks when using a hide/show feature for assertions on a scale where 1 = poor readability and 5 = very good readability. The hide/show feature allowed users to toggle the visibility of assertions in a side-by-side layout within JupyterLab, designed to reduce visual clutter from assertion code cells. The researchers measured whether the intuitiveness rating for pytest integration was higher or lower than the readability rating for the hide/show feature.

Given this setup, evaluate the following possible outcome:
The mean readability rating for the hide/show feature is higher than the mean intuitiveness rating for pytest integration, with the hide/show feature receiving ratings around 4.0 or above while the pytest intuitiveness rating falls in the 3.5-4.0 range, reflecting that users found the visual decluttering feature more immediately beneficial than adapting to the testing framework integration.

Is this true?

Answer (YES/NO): NO